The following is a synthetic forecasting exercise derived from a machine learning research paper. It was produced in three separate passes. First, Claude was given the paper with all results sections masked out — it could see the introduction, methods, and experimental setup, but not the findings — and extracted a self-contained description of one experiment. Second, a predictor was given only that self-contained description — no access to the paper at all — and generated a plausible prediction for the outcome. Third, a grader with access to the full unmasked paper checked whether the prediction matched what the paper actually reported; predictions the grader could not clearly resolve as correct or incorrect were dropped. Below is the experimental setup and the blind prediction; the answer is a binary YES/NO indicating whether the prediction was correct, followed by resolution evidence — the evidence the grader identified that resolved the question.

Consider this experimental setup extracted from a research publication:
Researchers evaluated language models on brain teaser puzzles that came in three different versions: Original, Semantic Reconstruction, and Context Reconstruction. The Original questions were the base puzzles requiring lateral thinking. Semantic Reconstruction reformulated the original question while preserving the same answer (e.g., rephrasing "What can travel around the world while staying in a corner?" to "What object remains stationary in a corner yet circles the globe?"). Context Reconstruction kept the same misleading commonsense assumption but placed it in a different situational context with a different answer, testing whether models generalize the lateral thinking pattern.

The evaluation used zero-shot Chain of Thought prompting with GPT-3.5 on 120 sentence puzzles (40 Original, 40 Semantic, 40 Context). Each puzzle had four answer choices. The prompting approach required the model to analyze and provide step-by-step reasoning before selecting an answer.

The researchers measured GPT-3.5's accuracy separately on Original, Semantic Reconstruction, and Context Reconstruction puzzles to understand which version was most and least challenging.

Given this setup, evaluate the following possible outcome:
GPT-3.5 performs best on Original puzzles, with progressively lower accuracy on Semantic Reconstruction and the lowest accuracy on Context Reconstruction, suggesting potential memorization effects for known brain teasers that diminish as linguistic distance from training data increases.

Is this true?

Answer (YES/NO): NO